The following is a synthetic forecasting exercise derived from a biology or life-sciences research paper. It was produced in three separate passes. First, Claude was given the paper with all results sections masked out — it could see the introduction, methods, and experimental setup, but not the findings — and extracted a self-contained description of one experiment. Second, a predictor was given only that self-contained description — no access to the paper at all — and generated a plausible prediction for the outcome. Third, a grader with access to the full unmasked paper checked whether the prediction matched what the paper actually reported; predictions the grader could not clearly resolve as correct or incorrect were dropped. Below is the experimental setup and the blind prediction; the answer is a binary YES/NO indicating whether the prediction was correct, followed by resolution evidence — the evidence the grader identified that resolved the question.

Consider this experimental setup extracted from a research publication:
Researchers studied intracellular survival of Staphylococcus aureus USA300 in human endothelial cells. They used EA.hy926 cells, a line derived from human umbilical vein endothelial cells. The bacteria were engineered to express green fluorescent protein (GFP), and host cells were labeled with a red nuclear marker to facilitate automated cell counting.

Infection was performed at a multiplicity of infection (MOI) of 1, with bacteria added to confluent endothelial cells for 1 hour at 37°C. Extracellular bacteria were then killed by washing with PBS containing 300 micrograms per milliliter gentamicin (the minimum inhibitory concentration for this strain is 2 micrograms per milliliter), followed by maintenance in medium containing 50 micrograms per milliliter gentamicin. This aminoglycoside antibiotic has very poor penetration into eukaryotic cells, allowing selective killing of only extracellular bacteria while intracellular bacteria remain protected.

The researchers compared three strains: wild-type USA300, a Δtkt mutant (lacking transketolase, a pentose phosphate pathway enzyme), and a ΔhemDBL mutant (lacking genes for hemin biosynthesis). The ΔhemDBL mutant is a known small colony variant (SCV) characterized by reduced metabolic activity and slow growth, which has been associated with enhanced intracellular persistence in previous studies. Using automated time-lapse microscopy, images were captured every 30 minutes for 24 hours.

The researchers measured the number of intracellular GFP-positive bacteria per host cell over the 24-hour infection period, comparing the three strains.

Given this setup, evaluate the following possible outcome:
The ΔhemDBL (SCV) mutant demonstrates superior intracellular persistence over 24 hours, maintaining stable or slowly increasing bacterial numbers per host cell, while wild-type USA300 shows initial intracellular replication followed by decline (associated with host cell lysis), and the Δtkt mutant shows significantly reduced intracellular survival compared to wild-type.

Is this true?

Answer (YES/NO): NO